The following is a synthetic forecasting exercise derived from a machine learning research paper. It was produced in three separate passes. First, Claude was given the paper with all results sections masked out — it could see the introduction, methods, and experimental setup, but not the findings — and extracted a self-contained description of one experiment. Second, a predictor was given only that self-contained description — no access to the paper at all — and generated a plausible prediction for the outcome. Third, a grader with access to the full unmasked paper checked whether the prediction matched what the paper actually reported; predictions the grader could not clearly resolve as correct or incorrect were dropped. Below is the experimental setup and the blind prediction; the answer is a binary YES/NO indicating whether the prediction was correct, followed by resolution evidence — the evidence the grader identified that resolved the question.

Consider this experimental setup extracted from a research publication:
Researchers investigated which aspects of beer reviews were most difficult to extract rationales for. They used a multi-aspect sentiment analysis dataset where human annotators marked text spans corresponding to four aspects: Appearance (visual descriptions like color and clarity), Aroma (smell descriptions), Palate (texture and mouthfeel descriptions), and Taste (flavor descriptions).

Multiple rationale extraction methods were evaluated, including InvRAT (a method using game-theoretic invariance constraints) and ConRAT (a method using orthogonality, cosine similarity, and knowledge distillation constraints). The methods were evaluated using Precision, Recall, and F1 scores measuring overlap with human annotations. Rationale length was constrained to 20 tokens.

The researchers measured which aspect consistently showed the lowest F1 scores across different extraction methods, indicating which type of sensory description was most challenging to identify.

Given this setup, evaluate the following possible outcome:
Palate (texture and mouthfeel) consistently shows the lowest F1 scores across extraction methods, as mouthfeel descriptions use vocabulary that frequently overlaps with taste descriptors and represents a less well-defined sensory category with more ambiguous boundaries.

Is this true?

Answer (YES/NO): YES